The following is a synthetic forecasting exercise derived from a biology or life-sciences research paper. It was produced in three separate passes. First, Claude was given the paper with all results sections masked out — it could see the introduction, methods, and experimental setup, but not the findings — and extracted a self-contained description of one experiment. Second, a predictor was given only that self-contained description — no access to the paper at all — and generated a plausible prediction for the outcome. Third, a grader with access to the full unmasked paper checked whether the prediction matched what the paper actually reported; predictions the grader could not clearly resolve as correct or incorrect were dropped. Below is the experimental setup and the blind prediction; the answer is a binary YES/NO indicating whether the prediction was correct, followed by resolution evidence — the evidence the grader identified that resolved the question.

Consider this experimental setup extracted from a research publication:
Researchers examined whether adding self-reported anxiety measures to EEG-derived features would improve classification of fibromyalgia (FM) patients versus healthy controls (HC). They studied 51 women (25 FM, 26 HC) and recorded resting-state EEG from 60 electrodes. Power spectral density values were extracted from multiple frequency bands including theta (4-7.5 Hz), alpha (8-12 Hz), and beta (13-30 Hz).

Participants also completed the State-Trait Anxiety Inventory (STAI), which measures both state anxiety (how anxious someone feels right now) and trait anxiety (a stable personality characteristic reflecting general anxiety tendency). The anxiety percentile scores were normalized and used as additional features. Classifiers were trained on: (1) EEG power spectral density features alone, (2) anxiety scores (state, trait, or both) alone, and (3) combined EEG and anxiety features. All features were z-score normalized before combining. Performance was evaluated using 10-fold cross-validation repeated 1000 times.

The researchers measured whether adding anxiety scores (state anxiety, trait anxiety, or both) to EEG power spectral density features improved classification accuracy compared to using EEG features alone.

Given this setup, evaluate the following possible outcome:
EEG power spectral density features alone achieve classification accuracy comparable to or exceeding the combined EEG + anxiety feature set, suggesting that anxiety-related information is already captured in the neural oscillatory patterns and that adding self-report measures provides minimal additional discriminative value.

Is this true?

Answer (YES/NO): NO